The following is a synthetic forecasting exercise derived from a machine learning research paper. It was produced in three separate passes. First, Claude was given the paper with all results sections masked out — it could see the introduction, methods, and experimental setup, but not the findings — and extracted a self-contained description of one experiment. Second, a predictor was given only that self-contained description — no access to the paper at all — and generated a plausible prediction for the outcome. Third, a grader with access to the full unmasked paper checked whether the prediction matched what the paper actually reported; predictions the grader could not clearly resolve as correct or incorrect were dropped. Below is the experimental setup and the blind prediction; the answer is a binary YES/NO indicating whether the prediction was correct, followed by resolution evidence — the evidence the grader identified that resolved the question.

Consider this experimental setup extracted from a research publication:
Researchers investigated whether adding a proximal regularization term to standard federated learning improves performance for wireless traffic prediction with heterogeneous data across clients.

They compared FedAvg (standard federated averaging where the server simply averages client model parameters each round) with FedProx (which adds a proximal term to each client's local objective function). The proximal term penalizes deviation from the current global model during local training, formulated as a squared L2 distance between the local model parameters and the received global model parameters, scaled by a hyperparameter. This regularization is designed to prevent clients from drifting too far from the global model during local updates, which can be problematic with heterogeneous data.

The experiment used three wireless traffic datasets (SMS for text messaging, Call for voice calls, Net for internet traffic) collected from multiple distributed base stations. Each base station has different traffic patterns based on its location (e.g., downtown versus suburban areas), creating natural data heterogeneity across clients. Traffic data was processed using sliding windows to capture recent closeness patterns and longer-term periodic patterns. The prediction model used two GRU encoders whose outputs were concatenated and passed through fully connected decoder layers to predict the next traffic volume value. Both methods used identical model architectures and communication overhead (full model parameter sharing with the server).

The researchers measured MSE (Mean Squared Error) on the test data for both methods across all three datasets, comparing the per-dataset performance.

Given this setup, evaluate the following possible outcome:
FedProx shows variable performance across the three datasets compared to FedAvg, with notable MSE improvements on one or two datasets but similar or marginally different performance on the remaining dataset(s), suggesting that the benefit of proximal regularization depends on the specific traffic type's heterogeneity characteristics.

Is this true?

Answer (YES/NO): NO